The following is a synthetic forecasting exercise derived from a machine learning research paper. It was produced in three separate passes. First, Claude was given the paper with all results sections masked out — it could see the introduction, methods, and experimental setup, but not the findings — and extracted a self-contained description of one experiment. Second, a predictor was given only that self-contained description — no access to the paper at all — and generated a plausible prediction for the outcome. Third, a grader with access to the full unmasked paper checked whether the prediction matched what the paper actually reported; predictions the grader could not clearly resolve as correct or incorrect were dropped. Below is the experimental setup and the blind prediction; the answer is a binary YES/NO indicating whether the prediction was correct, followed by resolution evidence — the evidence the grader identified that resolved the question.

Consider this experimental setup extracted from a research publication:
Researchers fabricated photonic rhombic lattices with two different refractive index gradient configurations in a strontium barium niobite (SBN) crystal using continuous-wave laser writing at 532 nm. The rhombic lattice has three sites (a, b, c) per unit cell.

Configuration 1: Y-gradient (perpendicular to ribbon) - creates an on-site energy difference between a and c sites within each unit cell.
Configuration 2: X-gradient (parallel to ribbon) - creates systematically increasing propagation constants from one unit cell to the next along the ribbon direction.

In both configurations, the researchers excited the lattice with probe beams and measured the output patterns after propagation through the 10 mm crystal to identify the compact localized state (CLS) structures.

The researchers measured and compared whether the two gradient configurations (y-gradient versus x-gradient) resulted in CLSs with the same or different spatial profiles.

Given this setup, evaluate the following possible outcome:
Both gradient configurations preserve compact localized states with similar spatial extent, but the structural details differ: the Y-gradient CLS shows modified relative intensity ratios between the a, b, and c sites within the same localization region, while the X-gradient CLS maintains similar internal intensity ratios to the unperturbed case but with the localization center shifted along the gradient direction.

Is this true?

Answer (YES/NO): NO